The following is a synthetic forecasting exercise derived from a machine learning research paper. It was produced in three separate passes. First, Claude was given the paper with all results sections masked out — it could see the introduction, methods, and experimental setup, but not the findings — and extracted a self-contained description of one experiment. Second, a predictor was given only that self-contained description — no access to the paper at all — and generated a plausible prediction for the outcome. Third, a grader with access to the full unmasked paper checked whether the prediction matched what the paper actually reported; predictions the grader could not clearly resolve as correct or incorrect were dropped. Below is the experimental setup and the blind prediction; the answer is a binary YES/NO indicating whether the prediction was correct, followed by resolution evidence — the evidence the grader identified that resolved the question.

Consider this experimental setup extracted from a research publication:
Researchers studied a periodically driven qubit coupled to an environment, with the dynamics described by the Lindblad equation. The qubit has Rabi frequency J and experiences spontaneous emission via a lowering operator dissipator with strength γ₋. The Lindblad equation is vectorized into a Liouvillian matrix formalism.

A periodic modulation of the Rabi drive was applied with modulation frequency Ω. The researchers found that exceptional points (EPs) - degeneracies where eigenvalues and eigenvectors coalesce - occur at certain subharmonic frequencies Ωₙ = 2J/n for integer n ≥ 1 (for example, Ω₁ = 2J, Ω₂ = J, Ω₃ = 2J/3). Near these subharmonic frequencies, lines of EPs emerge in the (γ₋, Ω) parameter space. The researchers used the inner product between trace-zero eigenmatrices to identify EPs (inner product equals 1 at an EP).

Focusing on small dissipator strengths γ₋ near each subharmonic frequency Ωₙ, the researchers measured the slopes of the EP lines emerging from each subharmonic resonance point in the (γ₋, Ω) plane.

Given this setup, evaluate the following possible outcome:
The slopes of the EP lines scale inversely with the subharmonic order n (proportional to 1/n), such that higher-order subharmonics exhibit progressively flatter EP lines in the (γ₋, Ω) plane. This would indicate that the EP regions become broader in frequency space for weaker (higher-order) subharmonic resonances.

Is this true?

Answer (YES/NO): NO